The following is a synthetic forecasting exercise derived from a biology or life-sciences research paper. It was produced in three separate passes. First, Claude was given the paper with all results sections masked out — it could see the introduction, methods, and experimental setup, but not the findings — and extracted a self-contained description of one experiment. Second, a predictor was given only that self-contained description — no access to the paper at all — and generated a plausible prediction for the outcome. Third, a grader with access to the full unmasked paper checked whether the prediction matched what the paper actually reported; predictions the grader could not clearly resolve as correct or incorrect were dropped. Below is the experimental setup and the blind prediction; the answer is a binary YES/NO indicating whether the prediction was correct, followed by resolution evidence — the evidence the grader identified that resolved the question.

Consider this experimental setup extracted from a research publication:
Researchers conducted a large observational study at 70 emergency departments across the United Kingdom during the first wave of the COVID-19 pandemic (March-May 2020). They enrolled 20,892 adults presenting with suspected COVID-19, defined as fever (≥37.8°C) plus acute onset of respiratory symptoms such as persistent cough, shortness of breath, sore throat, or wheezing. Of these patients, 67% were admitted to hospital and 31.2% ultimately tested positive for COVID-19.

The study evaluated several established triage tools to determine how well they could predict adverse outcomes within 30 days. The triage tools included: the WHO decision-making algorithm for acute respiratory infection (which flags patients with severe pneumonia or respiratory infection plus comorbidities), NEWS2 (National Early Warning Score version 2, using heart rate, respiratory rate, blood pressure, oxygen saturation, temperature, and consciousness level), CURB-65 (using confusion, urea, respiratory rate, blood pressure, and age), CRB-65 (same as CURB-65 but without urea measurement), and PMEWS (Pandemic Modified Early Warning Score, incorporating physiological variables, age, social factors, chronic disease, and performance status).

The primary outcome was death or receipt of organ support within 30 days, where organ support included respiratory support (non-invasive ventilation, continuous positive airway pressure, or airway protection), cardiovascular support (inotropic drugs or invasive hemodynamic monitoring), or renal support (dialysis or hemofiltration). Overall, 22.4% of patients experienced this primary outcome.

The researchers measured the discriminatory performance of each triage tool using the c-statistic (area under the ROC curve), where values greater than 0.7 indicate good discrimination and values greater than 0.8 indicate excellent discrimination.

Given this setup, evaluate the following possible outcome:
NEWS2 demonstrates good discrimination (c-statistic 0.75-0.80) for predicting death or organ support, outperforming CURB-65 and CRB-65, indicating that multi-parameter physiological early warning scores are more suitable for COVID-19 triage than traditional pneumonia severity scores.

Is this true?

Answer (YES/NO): NO